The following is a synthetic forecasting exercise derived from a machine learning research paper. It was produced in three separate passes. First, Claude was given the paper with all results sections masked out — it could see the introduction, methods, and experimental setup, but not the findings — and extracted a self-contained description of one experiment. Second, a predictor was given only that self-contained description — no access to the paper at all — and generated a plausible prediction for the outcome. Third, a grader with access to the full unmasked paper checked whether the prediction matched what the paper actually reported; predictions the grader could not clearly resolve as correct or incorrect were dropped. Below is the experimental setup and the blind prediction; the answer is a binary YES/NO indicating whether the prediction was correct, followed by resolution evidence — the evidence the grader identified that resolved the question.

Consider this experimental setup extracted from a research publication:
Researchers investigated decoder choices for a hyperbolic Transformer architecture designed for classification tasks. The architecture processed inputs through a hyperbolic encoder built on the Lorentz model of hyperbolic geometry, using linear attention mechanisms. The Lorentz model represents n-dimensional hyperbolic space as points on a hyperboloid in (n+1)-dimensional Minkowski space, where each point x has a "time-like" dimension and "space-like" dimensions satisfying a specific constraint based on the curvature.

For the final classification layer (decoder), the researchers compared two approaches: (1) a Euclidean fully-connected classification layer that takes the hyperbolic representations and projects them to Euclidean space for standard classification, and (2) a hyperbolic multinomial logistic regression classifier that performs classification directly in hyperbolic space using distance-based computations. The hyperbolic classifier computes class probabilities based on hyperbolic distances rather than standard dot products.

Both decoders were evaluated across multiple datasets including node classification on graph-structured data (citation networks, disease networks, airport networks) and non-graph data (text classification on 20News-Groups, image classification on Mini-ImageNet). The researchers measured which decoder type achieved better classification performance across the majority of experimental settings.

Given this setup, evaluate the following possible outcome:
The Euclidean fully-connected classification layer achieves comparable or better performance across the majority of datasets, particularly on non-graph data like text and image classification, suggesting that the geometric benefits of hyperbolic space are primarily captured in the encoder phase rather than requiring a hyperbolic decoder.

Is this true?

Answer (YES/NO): NO